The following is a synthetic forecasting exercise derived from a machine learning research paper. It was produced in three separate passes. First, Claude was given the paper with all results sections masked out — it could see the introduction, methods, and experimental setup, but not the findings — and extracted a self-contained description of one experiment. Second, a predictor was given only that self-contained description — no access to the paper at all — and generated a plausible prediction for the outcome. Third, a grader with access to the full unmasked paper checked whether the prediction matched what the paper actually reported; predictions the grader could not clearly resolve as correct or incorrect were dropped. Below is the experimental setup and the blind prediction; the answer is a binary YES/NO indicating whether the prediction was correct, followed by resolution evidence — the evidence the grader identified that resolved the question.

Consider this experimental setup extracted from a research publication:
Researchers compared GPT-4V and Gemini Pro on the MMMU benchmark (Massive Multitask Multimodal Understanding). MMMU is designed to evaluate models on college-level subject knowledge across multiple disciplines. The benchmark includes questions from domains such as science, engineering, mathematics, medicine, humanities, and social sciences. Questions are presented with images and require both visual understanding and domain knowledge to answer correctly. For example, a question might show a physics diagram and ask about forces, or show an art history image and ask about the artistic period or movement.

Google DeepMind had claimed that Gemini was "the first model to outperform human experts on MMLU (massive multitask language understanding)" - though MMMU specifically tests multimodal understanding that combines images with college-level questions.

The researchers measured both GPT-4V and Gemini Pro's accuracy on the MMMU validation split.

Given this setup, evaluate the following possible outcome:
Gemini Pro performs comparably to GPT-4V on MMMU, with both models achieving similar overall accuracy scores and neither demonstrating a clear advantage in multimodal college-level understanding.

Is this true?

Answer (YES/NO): NO